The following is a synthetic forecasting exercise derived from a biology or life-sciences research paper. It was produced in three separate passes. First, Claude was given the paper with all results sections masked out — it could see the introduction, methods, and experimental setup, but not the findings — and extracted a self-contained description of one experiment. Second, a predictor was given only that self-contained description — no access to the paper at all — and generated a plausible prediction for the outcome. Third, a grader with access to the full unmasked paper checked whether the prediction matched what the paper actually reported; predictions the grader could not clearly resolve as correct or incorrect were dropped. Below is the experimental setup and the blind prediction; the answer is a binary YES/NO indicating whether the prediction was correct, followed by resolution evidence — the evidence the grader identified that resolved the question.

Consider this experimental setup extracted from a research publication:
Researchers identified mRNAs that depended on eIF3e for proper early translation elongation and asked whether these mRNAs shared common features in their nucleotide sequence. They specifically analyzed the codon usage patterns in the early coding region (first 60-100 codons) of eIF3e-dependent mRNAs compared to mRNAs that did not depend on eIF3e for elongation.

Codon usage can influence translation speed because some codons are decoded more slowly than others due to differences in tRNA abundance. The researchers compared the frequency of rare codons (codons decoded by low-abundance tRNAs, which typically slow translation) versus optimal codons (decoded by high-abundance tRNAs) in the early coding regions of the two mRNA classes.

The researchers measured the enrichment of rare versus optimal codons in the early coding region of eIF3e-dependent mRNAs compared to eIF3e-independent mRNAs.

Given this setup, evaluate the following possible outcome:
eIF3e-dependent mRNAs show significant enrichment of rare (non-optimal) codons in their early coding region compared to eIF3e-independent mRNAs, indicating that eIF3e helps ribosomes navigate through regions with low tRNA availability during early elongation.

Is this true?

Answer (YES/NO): YES